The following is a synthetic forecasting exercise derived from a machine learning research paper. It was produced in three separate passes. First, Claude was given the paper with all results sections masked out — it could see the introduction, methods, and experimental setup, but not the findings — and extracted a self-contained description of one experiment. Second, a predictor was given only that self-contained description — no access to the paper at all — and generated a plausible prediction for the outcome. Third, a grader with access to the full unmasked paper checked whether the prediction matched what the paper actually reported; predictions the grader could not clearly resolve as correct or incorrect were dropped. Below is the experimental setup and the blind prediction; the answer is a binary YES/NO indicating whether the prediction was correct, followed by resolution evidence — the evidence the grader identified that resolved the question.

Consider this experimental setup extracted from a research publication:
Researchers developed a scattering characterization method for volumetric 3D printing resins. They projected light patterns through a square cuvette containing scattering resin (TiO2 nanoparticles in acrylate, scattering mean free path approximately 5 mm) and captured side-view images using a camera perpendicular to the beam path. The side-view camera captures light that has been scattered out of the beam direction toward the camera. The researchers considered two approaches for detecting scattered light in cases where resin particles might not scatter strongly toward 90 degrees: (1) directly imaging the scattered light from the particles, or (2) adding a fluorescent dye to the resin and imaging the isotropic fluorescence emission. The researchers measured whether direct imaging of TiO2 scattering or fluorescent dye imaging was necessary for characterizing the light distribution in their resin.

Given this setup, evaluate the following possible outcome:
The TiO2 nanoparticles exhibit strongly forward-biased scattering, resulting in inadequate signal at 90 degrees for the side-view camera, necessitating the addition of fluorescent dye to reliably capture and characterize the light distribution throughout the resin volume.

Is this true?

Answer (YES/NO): NO